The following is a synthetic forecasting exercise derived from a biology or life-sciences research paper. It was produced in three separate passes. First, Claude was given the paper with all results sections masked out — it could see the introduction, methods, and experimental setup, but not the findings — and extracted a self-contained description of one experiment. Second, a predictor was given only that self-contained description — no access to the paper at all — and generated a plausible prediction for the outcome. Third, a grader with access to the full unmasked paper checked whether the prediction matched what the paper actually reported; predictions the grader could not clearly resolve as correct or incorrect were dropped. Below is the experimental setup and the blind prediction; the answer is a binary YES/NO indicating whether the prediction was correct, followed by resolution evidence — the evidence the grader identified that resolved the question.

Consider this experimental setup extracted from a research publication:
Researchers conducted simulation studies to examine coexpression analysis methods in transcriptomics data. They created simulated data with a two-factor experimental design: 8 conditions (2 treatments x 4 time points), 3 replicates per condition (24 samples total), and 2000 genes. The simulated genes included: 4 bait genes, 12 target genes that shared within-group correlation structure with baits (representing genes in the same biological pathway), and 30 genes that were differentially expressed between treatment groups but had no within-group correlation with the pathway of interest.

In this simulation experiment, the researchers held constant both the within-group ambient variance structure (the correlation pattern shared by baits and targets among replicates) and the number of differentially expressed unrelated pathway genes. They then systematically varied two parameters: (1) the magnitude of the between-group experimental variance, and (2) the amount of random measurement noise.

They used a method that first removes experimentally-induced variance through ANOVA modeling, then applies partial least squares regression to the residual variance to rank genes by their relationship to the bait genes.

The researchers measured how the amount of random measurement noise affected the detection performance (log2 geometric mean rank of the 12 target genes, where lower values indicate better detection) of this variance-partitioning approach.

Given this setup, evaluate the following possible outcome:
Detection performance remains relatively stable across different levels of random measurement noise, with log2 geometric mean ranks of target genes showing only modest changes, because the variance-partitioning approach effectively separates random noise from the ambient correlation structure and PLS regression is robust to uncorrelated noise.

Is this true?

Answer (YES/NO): NO